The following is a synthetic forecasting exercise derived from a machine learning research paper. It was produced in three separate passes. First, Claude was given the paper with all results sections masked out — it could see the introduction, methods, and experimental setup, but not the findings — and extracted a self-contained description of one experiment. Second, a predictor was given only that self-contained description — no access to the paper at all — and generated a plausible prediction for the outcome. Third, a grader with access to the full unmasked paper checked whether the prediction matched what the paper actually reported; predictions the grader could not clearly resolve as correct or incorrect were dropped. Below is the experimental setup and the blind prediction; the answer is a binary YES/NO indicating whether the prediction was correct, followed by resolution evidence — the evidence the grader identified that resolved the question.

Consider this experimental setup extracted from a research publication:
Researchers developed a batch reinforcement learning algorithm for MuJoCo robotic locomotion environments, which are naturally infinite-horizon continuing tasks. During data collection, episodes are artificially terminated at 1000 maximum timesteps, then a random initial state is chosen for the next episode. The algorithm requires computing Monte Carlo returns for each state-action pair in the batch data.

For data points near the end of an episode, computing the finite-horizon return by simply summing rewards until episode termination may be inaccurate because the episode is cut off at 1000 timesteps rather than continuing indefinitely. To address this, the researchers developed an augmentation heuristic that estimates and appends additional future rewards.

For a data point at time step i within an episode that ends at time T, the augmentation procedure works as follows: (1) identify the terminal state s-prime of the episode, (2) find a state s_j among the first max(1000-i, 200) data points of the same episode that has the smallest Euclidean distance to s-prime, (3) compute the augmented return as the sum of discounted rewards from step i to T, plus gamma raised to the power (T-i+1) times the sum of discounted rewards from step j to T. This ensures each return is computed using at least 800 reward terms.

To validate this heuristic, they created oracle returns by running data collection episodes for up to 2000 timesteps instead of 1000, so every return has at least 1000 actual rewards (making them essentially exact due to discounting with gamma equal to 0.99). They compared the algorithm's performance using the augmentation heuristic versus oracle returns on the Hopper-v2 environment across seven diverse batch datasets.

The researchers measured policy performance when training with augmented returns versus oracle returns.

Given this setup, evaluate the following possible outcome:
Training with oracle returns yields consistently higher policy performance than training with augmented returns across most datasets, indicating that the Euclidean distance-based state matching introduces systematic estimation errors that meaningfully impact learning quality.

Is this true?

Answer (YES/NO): NO